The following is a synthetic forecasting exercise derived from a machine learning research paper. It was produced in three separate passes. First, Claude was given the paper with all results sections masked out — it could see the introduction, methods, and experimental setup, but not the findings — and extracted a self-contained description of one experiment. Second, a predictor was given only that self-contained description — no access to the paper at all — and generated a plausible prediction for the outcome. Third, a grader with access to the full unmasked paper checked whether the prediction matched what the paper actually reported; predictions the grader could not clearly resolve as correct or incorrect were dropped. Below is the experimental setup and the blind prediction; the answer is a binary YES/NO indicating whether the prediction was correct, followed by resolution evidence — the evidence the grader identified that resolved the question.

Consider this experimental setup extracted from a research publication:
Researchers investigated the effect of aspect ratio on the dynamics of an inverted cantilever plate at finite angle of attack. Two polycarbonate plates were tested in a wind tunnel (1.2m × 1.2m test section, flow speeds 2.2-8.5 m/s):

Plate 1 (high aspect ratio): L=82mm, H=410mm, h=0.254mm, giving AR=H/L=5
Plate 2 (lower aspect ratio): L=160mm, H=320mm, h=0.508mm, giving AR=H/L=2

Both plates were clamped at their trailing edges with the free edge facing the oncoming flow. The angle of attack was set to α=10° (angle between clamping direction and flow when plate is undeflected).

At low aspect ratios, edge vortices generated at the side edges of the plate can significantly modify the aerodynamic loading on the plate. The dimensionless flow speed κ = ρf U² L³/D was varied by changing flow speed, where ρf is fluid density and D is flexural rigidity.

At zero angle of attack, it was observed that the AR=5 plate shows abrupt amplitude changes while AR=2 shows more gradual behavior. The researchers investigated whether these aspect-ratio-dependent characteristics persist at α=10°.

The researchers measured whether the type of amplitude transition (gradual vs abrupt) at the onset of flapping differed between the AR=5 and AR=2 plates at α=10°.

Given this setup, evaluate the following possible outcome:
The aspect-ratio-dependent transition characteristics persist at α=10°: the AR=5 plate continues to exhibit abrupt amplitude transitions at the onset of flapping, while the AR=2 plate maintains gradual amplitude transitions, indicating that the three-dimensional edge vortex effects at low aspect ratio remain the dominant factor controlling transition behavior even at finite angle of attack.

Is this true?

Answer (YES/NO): YES